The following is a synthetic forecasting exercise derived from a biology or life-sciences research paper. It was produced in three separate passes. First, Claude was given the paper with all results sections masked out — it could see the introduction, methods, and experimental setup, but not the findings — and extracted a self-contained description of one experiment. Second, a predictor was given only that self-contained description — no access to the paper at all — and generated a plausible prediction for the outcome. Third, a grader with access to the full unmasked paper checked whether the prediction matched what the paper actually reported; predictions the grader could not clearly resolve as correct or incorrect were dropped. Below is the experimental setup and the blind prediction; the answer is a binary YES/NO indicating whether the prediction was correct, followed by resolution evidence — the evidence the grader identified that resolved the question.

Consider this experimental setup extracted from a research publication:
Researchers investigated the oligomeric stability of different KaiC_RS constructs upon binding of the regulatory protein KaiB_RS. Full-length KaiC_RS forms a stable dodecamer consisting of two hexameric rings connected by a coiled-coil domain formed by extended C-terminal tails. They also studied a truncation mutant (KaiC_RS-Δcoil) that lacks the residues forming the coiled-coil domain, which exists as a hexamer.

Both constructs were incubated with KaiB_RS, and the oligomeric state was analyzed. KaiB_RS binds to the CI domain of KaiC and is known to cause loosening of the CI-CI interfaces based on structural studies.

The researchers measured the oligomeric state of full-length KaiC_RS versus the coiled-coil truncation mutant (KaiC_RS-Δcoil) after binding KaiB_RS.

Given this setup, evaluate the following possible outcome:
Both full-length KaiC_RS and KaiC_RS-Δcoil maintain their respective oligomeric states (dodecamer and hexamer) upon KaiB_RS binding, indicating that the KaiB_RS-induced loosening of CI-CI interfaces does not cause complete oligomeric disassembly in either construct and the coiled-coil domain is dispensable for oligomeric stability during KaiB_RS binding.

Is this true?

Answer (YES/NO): NO